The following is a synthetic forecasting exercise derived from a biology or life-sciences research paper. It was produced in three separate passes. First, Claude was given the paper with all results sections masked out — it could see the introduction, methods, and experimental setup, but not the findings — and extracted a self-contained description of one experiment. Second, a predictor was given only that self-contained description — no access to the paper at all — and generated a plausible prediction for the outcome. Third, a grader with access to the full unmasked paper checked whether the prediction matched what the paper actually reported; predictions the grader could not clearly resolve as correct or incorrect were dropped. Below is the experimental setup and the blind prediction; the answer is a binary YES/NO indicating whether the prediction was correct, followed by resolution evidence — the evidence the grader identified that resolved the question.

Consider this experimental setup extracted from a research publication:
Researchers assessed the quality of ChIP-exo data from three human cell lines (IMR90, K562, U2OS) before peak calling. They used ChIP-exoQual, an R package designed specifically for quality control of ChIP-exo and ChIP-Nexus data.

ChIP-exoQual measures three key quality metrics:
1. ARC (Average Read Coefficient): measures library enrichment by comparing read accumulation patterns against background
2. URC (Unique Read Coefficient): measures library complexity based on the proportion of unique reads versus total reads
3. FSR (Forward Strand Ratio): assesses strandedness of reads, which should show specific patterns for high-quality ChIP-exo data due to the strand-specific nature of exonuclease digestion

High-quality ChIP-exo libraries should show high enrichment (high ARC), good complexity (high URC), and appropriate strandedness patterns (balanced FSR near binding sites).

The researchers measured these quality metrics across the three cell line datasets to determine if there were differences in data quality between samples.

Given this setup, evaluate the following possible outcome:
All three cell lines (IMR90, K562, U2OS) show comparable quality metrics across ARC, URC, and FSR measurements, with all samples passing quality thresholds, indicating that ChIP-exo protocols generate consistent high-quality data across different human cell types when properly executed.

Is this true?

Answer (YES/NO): NO